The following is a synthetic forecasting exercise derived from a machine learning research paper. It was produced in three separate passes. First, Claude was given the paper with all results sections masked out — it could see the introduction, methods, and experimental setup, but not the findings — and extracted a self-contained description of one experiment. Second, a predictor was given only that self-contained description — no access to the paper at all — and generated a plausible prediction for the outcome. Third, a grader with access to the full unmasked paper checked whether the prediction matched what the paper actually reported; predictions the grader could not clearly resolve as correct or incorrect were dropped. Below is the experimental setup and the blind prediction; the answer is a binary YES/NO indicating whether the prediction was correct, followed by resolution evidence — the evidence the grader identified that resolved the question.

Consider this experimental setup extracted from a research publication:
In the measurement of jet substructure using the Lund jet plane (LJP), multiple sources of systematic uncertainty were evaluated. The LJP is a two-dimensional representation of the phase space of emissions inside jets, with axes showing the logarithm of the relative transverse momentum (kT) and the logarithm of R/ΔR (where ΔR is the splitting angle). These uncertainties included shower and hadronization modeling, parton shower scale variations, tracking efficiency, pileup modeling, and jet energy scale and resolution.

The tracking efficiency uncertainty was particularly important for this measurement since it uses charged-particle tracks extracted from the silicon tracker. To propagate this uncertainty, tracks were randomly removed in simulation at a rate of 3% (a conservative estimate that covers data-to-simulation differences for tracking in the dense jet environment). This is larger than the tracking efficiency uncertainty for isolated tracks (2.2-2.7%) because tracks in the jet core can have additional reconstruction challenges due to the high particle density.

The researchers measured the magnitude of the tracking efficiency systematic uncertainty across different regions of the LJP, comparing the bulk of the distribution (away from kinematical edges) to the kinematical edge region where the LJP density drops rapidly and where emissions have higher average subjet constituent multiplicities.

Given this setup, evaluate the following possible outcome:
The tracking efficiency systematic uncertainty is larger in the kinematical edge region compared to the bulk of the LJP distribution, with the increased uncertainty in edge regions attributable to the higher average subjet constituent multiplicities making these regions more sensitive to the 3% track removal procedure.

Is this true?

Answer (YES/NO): YES